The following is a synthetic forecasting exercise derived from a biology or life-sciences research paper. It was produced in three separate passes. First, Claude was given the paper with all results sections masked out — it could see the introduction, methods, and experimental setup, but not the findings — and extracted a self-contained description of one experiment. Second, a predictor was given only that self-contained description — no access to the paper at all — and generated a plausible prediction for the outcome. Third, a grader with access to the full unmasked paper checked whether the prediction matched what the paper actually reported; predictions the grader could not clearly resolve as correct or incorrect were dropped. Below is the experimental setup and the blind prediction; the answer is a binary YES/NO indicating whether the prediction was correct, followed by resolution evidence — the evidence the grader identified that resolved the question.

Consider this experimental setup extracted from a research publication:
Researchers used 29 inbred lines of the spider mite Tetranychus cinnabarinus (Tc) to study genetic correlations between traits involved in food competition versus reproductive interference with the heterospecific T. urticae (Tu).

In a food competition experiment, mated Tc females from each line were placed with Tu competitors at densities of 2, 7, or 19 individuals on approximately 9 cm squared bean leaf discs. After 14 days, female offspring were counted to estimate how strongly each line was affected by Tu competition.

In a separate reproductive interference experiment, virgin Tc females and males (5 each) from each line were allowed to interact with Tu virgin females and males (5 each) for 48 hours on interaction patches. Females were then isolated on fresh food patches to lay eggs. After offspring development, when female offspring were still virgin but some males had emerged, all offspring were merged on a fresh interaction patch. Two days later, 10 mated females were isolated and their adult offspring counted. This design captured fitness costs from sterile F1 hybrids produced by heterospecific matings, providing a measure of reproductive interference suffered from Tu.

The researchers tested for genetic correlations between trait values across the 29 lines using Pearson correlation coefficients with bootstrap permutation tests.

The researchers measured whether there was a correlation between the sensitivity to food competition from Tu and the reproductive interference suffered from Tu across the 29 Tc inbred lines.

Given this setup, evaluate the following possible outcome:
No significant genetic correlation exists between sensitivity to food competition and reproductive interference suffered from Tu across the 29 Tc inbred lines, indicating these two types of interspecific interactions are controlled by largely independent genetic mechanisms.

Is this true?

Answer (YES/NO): YES